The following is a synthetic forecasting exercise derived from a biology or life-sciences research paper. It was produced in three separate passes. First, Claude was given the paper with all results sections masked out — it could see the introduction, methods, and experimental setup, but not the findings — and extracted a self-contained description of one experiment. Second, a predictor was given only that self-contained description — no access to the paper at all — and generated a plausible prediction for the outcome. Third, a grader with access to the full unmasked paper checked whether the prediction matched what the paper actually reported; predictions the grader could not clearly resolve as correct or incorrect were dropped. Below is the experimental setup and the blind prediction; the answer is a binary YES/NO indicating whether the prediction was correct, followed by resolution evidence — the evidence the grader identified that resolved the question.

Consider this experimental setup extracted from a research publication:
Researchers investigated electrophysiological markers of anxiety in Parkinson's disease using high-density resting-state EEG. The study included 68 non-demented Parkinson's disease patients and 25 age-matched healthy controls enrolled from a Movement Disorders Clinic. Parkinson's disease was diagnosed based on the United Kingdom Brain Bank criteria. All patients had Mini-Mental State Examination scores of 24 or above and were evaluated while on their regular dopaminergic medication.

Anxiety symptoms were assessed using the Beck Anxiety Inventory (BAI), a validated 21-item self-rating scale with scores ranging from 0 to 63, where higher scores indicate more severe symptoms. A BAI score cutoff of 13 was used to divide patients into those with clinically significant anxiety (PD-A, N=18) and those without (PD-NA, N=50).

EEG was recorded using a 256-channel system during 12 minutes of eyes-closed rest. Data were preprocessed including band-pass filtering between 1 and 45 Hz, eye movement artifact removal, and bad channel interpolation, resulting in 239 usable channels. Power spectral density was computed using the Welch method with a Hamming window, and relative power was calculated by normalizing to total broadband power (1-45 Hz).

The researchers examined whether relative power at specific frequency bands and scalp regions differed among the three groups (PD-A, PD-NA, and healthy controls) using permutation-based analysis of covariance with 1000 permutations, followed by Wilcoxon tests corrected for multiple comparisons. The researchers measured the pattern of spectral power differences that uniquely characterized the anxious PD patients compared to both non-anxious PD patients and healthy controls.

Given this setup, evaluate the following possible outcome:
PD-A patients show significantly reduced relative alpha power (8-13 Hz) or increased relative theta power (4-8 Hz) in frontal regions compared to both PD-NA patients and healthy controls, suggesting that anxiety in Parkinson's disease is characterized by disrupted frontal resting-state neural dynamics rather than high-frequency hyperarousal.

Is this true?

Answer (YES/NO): NO